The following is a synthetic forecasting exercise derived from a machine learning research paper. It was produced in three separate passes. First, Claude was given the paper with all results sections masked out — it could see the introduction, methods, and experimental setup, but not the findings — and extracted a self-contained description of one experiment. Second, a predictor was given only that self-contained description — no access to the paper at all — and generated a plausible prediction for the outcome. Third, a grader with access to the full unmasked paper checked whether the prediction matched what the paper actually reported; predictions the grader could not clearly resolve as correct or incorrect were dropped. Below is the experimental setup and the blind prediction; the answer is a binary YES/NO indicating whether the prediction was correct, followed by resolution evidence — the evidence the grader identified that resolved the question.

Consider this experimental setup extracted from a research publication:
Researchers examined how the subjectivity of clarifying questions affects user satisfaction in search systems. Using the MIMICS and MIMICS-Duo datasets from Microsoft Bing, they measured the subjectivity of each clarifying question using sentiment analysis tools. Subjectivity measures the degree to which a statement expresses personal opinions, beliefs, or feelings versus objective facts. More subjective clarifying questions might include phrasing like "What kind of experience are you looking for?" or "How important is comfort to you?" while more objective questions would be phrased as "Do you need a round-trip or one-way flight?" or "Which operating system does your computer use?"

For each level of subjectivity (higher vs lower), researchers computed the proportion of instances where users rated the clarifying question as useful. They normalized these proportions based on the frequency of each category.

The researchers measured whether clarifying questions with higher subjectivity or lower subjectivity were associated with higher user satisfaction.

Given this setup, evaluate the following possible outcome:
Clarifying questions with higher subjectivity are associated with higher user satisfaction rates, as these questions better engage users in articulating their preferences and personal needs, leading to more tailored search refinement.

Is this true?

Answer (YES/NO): YES